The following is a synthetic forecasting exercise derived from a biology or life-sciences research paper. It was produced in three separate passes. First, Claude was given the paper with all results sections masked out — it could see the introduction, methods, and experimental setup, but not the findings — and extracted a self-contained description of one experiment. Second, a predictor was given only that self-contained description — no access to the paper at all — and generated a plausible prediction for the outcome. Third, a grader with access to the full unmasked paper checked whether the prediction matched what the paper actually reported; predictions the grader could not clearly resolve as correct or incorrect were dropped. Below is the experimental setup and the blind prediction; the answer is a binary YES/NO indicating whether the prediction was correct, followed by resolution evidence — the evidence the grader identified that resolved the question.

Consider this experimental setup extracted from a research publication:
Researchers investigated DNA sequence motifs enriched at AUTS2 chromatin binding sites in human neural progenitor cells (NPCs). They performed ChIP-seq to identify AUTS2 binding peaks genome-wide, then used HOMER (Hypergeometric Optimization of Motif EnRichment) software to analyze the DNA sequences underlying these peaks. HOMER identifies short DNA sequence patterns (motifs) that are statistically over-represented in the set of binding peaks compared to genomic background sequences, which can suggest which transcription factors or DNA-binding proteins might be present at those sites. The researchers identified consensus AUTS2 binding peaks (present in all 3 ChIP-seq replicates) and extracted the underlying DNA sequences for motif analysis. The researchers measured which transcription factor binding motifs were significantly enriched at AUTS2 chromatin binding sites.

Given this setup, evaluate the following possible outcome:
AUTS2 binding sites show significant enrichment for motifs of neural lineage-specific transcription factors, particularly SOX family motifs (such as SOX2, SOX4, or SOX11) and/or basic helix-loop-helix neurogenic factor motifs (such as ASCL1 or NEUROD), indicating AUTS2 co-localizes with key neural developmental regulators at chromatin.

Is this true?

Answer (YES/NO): NO